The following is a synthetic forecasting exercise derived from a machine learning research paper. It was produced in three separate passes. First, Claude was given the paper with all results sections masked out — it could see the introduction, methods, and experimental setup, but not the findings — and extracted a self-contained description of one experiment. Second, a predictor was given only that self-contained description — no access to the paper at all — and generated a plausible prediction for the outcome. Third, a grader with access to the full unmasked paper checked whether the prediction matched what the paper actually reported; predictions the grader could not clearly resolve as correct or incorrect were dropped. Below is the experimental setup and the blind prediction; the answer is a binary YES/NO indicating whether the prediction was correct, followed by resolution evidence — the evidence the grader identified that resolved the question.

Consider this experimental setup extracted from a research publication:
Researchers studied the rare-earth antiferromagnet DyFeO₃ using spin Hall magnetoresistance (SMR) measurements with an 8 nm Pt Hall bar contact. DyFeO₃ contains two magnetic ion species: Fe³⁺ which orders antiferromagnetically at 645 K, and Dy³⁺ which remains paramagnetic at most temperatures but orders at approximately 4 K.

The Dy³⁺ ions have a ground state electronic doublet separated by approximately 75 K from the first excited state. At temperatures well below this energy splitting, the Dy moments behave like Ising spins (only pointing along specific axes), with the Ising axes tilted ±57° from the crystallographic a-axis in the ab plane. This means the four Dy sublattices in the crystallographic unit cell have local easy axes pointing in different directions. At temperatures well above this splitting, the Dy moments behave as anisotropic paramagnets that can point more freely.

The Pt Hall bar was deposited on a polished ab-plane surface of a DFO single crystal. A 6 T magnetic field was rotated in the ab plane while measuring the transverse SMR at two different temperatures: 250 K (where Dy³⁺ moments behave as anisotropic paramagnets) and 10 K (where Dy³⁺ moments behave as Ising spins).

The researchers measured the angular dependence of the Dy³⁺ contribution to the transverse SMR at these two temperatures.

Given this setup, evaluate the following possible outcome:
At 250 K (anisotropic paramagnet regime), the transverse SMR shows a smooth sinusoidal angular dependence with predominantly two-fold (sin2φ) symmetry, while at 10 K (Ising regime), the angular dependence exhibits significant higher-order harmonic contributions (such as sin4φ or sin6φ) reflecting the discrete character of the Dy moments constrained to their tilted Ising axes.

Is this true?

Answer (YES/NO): YES